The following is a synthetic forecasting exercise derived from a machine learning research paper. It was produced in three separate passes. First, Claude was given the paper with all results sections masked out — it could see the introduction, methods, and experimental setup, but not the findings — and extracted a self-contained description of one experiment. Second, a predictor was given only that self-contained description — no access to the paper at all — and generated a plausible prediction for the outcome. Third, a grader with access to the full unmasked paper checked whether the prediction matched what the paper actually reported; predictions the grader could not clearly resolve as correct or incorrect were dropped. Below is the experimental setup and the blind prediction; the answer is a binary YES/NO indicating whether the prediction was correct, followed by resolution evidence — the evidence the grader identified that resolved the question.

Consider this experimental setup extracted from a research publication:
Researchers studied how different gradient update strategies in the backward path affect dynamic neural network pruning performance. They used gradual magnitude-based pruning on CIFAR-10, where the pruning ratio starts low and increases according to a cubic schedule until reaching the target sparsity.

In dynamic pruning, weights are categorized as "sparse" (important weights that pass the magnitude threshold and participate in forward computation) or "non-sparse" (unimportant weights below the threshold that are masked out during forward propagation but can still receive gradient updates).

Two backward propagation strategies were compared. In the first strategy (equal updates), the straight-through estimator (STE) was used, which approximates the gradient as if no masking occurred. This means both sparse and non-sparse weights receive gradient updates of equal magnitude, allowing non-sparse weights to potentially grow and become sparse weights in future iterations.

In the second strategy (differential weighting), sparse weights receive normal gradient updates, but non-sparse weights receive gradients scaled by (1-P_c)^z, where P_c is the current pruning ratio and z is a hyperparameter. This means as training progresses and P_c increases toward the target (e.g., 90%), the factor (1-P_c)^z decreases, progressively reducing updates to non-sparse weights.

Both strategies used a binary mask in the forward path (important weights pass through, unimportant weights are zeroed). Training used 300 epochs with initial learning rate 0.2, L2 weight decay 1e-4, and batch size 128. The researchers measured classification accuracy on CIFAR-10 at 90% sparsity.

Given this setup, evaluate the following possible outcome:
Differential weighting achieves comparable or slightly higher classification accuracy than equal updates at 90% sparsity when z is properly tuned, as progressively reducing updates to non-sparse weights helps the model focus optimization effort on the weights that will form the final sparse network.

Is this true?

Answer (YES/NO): YES